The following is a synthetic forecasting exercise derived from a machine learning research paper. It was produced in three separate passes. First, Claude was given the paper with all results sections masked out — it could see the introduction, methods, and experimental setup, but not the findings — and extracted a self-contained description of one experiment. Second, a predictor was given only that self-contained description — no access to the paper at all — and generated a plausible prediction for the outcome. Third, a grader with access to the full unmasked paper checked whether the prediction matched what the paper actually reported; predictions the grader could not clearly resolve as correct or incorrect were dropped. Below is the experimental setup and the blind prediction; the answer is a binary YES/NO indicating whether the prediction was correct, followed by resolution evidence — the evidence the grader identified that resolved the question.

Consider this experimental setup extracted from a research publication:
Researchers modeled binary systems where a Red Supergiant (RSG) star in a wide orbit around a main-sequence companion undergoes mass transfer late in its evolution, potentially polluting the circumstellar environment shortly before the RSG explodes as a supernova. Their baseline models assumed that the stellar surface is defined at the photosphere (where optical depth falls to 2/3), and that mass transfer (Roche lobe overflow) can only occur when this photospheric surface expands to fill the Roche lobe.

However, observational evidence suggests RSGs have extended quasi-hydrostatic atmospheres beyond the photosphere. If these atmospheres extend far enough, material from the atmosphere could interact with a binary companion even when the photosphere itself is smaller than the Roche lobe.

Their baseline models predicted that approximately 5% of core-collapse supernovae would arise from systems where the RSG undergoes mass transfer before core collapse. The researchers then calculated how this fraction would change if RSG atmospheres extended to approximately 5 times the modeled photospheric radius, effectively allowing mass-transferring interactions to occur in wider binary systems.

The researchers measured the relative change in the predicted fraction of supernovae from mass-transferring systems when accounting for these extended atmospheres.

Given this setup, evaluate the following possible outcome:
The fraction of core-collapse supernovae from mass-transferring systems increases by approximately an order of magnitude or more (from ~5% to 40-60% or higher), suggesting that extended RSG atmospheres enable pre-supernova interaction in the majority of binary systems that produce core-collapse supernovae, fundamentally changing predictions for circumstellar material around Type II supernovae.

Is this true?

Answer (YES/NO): NO